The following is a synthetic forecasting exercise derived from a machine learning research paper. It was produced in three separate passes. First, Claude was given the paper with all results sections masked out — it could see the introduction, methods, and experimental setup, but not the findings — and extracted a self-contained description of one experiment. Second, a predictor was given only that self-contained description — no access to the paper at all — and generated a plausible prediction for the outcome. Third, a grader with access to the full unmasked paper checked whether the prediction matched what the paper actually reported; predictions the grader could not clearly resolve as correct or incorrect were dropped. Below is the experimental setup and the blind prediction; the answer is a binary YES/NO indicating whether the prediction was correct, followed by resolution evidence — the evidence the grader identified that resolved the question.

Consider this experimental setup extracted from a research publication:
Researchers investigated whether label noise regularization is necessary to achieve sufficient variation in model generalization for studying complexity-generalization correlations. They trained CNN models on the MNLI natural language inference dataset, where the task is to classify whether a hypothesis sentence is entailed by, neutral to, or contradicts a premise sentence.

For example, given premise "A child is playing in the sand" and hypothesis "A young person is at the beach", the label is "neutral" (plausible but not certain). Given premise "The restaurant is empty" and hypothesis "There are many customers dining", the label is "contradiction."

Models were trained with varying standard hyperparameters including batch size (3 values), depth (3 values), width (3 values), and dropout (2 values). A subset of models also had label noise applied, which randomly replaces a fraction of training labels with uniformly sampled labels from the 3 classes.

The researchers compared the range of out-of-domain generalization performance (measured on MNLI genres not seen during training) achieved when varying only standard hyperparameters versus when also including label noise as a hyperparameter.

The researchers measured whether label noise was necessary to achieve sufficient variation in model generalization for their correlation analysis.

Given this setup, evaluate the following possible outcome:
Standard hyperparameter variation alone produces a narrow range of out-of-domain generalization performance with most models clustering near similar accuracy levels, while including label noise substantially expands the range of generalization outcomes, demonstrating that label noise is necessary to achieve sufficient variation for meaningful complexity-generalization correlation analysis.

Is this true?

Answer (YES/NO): YES